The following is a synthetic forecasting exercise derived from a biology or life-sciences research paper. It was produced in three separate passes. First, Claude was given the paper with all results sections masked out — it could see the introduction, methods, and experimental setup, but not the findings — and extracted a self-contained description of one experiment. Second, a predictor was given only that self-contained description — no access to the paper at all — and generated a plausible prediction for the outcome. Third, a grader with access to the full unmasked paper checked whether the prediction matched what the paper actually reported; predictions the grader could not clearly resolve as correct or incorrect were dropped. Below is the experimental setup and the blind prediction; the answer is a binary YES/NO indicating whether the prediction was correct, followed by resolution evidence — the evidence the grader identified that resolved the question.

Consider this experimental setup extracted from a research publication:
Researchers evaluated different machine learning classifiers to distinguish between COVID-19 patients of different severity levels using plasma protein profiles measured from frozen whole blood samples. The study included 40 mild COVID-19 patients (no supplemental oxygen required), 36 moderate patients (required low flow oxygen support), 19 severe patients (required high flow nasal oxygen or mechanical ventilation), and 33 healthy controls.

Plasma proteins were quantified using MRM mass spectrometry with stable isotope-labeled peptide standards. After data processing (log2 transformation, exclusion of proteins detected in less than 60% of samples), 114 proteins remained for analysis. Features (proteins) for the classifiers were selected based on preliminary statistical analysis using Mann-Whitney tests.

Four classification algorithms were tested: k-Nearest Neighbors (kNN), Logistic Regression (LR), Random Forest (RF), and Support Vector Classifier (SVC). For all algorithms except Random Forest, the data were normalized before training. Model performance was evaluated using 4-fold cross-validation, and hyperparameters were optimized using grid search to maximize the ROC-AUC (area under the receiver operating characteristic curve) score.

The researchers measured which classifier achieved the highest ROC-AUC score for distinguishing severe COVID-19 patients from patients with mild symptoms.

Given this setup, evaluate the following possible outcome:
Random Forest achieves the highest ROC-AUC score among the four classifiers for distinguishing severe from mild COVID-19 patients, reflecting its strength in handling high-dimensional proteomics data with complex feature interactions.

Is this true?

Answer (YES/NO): NO